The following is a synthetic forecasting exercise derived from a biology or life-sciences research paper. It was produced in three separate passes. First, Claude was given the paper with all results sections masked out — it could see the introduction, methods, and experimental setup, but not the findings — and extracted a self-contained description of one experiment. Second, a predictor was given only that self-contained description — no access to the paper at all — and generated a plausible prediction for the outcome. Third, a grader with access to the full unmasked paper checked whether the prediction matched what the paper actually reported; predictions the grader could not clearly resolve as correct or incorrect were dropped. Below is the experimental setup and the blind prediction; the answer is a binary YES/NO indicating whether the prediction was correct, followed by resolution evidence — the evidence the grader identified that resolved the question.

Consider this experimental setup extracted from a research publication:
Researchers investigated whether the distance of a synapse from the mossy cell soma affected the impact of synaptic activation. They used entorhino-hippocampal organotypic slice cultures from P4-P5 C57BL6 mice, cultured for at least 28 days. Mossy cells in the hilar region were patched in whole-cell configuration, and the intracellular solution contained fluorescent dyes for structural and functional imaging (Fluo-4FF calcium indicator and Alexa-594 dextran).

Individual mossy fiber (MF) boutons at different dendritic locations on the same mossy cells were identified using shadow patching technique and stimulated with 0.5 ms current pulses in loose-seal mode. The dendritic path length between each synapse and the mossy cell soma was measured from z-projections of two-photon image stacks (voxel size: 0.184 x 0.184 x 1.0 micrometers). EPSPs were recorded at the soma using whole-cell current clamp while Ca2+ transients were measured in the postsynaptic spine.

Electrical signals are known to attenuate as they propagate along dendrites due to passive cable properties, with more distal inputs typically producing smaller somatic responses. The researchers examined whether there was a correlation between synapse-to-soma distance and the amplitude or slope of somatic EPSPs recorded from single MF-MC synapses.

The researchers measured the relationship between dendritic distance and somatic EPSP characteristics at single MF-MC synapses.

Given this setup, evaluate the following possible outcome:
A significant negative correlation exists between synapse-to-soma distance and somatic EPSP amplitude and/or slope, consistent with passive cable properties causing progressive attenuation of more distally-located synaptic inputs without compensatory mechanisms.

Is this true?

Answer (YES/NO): NO